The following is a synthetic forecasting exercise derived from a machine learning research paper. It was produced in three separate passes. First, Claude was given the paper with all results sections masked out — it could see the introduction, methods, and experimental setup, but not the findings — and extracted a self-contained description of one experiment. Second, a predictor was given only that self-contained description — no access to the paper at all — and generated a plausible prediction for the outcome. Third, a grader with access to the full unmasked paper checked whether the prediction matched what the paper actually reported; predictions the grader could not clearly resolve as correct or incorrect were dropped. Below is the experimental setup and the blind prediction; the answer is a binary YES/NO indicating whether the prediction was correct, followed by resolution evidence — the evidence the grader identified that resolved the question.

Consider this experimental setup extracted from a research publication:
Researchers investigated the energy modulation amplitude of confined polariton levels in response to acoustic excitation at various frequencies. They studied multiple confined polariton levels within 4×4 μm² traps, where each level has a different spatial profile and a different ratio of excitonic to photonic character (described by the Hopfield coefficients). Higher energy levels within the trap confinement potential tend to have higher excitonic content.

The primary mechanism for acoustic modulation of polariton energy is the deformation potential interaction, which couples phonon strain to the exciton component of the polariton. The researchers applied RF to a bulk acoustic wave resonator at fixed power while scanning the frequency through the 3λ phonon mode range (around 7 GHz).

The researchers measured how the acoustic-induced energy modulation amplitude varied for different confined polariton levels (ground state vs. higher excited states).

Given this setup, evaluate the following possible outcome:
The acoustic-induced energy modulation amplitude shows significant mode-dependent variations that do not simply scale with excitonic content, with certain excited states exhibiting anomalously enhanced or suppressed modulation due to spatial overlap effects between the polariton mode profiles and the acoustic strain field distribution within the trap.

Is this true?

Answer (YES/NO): NO